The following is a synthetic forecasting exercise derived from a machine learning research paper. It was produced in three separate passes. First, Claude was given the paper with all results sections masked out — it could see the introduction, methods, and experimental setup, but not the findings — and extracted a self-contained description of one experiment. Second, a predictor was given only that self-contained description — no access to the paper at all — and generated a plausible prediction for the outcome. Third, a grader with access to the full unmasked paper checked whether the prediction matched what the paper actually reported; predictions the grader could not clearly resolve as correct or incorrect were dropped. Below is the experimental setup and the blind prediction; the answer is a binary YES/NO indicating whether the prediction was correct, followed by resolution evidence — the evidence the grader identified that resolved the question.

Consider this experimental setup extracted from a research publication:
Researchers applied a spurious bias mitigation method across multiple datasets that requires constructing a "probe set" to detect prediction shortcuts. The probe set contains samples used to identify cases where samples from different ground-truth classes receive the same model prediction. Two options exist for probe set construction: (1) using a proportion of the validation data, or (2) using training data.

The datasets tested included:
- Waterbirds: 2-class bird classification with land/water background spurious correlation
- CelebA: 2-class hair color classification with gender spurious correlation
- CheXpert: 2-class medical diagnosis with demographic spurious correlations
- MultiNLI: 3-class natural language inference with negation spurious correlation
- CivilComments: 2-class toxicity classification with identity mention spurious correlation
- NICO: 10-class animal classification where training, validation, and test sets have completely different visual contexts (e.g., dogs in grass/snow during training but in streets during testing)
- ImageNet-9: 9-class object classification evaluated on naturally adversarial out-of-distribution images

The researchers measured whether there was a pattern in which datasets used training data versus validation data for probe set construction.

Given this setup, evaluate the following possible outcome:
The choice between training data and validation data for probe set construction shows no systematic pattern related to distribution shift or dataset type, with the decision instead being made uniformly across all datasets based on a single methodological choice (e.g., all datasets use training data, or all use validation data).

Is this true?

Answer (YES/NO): NO